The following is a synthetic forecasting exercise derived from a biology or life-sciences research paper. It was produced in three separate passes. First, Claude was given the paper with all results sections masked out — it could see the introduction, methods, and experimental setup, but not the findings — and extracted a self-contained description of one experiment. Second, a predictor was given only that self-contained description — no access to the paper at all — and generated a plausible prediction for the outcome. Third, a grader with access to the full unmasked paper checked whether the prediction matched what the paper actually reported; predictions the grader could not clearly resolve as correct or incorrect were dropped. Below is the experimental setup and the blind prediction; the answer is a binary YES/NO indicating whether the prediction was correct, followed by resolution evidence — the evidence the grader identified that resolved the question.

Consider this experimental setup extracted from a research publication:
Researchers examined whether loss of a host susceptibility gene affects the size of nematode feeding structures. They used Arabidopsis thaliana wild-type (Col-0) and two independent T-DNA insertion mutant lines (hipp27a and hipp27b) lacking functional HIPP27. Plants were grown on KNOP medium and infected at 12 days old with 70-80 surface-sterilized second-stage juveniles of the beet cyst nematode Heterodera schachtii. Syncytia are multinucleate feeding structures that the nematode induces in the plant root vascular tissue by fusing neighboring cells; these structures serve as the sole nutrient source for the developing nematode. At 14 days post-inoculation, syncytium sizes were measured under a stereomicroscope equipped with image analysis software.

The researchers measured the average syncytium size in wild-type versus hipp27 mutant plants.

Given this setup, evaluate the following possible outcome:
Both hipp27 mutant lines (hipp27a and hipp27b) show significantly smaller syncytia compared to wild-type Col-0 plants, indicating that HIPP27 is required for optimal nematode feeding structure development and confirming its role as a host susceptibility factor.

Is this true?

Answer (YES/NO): YES